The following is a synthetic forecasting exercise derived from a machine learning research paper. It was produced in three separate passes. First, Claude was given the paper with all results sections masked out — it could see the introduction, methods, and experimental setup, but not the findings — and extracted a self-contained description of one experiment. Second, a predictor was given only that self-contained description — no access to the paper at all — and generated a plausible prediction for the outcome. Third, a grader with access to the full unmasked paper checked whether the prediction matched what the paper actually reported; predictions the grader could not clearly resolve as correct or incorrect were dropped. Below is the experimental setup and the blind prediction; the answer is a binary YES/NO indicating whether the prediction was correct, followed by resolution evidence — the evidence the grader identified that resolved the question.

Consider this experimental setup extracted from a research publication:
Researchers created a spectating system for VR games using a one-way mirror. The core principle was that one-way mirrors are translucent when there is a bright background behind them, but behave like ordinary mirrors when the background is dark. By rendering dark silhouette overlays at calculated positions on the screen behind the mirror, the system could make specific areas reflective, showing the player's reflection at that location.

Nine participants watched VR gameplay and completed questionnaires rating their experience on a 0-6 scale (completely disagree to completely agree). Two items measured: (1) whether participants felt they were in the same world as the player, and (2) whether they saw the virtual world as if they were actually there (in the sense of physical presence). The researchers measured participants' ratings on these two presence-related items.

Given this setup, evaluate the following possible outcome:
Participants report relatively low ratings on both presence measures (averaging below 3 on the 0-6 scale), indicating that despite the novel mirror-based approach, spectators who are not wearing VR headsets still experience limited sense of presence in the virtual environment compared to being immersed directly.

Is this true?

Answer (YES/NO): NO